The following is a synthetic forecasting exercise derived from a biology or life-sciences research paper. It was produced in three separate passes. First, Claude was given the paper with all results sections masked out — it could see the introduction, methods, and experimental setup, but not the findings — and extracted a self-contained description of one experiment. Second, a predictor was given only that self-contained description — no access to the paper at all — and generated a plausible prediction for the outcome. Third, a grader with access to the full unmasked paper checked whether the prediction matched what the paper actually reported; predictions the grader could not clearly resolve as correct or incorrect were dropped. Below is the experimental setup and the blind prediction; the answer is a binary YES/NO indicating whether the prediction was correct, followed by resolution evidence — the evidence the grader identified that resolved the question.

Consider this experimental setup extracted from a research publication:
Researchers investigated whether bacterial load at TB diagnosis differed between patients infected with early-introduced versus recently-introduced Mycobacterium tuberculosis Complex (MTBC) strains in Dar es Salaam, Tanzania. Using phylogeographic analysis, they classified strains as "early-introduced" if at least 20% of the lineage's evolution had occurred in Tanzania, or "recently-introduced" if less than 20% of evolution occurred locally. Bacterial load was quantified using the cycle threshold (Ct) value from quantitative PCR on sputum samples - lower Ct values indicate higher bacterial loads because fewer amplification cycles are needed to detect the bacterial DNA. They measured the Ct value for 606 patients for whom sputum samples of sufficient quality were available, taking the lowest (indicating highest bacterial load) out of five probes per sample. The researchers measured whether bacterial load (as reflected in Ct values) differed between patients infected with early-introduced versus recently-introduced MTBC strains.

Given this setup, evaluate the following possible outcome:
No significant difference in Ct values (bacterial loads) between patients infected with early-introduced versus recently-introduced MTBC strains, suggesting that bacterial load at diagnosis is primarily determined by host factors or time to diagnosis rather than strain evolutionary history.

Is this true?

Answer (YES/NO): YES